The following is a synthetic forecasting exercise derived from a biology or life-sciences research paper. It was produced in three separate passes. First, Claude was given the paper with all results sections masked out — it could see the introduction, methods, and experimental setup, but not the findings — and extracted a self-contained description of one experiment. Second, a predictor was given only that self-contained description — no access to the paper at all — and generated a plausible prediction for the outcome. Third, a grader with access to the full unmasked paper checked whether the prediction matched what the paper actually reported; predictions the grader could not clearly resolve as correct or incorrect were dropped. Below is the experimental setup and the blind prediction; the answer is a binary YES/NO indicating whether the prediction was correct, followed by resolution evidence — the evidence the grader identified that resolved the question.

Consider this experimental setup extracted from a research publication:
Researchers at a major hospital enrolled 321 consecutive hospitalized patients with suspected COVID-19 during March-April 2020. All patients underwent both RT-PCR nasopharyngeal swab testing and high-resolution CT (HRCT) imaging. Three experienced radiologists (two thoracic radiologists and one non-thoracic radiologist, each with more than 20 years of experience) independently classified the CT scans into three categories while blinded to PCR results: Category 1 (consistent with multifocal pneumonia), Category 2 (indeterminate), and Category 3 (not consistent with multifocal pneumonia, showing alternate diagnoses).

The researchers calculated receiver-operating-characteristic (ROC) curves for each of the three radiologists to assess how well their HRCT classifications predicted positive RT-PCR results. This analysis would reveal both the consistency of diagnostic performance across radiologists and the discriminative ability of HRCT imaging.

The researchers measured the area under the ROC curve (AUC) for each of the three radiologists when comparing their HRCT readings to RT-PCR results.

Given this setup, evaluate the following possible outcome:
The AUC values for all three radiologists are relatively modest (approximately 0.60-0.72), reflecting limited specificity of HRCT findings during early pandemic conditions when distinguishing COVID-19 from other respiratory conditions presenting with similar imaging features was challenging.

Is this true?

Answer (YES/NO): NO